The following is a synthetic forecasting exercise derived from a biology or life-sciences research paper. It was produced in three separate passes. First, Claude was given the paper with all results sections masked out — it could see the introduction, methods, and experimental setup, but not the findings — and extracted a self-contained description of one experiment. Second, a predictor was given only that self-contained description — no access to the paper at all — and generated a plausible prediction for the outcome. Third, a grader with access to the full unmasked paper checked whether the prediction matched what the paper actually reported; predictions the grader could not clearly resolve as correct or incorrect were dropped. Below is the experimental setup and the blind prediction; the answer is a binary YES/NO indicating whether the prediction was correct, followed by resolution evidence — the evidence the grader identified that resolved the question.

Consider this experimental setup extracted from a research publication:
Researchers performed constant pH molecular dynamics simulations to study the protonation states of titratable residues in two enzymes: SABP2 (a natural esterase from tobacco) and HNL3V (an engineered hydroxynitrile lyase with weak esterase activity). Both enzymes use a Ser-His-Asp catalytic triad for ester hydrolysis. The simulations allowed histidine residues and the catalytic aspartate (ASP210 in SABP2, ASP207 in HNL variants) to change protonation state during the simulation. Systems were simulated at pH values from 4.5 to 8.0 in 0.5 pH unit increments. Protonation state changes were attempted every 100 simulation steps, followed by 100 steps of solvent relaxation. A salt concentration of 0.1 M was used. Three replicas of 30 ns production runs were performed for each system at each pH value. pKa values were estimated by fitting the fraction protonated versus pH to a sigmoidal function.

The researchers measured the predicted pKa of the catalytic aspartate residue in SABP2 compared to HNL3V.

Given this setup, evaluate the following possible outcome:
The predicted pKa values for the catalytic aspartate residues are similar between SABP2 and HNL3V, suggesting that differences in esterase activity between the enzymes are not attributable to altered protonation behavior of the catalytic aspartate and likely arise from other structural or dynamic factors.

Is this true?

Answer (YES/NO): NO